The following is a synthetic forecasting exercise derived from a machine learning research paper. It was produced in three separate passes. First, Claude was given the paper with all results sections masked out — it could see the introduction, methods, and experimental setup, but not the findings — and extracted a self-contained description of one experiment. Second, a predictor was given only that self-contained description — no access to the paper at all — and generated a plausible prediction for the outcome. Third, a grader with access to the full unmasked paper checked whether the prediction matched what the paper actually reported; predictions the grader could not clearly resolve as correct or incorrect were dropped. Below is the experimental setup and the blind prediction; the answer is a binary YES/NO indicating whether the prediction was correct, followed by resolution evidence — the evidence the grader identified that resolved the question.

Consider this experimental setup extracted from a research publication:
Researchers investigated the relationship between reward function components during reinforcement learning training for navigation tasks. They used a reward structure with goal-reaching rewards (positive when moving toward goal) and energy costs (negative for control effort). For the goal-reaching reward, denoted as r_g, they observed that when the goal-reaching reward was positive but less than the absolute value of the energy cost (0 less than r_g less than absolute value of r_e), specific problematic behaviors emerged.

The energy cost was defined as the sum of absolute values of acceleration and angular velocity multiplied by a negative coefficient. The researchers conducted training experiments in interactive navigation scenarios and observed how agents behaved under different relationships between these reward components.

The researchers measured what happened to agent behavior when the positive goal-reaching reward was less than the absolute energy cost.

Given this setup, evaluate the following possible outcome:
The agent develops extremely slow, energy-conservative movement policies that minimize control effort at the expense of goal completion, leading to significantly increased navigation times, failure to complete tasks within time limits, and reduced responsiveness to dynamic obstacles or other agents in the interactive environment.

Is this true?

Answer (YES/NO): NO